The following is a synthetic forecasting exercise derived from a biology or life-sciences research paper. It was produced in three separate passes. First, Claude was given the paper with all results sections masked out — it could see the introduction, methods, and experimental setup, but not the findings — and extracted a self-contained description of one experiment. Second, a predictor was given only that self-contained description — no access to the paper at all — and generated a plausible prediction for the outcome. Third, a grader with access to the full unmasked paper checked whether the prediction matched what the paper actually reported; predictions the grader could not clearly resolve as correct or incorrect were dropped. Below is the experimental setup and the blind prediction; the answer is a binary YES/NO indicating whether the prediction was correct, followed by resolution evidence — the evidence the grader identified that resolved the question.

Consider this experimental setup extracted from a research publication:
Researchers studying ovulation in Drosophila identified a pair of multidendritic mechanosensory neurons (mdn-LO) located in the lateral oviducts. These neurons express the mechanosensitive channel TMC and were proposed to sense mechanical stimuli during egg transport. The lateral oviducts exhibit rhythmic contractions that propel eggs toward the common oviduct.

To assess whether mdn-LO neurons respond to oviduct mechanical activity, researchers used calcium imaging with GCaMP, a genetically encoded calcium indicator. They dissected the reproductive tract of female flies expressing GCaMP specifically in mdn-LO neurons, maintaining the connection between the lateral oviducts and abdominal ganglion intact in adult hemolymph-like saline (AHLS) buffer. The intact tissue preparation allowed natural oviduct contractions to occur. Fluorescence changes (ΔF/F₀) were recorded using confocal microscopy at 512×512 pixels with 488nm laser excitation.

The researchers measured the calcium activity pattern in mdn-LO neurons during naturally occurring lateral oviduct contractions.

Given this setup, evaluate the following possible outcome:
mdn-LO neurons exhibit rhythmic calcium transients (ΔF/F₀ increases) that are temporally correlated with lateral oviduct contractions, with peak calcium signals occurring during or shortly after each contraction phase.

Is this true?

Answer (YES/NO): YES